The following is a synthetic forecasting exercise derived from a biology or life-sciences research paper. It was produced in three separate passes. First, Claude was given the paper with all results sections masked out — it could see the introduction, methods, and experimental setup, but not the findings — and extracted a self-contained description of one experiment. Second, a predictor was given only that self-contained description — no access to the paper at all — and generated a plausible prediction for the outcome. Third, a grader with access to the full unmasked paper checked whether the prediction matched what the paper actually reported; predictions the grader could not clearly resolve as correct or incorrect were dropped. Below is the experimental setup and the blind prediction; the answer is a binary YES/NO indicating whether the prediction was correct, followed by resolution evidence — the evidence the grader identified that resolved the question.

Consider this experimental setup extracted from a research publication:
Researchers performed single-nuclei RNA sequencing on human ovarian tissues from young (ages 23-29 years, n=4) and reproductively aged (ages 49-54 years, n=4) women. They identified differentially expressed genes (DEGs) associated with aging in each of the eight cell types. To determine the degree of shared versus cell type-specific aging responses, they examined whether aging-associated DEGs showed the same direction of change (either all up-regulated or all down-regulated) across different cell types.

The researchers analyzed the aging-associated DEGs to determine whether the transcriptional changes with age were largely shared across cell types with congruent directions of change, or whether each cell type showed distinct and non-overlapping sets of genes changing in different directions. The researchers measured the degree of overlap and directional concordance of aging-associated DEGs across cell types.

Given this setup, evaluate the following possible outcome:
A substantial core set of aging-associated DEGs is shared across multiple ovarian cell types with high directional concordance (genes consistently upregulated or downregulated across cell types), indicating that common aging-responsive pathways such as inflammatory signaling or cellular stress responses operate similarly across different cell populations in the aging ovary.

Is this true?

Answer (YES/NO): YES